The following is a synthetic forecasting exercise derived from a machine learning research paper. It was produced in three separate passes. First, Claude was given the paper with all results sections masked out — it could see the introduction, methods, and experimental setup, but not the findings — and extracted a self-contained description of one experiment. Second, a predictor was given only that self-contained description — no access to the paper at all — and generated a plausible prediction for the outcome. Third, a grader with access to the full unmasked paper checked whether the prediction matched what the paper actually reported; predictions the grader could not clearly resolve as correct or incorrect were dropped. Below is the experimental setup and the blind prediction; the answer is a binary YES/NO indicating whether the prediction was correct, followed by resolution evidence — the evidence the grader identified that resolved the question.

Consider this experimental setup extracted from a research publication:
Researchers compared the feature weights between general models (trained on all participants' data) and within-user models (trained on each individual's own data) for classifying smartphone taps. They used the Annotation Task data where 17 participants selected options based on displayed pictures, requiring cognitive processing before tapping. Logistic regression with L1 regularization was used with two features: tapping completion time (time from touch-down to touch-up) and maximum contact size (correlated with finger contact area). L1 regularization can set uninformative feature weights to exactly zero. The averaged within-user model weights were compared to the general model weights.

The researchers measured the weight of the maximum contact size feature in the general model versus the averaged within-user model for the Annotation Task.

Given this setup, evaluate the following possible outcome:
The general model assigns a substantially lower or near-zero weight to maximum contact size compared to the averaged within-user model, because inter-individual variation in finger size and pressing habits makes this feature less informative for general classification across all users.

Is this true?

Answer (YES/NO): NO